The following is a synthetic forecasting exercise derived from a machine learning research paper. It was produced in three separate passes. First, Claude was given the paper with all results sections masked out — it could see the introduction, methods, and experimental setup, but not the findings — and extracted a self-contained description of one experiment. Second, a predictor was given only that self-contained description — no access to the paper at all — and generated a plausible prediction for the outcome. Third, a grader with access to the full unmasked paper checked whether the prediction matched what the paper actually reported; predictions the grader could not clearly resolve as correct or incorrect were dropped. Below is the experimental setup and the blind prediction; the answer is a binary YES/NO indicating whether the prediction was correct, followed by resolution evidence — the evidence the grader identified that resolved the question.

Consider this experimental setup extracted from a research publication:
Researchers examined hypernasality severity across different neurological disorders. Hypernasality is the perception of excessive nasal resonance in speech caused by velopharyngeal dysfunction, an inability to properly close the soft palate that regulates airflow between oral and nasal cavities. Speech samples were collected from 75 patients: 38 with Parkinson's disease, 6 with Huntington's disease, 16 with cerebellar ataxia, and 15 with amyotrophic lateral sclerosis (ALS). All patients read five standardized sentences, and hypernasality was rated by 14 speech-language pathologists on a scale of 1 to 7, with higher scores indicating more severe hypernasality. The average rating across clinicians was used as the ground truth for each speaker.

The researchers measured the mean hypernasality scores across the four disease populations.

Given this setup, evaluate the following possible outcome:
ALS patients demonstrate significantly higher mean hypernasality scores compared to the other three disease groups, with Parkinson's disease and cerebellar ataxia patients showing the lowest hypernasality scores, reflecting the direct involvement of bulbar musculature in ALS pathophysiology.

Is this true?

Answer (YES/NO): NO